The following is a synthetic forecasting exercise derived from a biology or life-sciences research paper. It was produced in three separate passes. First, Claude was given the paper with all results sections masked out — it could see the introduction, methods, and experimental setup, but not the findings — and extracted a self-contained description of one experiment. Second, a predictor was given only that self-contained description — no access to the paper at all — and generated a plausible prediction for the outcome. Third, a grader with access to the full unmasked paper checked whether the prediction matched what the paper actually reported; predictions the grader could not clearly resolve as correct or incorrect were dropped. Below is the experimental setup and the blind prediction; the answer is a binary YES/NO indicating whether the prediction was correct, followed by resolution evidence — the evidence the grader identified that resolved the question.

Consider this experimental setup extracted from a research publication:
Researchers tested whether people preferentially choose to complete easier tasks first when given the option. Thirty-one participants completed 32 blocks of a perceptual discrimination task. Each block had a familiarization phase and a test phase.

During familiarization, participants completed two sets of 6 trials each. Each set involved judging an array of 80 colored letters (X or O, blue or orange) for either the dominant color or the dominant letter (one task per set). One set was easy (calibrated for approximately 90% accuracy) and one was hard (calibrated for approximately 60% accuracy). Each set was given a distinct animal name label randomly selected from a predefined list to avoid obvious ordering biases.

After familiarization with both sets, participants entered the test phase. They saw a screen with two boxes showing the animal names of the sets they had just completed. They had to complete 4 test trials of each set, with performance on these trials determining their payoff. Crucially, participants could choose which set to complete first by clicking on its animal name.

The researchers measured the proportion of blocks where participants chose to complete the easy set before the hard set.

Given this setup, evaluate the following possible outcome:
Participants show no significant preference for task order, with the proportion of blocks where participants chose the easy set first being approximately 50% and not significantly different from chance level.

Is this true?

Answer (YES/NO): NO